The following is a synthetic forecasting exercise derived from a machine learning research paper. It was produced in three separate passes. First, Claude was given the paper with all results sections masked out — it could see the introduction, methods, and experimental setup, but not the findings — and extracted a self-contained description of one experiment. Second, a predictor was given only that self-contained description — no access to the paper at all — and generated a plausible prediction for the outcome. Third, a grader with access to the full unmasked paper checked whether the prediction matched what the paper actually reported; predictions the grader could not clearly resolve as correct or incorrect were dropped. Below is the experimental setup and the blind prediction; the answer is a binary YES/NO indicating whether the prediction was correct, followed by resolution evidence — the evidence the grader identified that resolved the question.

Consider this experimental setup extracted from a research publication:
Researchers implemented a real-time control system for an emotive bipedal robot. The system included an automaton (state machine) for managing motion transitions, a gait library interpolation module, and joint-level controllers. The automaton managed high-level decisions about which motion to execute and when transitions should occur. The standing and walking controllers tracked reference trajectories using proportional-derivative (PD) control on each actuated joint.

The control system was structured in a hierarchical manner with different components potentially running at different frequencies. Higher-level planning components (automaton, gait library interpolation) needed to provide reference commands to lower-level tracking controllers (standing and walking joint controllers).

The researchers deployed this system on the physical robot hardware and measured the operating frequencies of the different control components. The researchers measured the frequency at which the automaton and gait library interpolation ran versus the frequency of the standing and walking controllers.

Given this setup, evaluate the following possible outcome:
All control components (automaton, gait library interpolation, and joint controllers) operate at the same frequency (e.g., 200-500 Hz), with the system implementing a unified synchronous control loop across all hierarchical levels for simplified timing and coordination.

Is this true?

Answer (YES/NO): NO